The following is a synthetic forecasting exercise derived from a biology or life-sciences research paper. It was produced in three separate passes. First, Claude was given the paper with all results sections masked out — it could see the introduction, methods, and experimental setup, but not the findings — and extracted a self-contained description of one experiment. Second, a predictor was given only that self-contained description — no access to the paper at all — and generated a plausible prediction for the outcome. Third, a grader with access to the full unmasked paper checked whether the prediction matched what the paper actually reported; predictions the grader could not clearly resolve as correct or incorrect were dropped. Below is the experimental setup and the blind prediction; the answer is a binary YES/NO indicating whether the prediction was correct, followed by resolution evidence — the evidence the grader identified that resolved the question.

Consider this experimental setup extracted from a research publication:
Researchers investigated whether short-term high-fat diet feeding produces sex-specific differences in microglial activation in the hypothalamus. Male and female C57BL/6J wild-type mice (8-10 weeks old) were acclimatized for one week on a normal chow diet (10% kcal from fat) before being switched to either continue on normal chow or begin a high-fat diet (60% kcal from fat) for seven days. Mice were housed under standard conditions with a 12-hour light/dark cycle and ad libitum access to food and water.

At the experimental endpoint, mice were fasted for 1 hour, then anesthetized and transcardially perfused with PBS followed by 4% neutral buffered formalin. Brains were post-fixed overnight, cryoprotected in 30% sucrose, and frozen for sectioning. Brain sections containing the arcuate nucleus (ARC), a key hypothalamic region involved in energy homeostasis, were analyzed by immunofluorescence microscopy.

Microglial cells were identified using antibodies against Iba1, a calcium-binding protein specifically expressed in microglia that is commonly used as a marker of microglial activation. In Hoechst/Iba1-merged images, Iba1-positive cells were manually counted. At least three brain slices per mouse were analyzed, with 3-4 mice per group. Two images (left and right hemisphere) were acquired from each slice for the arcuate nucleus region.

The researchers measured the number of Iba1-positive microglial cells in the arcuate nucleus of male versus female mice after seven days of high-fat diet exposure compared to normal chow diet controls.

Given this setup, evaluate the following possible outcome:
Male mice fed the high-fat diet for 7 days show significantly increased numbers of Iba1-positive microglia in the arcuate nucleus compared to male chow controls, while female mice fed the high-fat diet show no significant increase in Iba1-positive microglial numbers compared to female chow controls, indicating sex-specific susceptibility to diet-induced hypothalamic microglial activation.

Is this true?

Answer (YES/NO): NO